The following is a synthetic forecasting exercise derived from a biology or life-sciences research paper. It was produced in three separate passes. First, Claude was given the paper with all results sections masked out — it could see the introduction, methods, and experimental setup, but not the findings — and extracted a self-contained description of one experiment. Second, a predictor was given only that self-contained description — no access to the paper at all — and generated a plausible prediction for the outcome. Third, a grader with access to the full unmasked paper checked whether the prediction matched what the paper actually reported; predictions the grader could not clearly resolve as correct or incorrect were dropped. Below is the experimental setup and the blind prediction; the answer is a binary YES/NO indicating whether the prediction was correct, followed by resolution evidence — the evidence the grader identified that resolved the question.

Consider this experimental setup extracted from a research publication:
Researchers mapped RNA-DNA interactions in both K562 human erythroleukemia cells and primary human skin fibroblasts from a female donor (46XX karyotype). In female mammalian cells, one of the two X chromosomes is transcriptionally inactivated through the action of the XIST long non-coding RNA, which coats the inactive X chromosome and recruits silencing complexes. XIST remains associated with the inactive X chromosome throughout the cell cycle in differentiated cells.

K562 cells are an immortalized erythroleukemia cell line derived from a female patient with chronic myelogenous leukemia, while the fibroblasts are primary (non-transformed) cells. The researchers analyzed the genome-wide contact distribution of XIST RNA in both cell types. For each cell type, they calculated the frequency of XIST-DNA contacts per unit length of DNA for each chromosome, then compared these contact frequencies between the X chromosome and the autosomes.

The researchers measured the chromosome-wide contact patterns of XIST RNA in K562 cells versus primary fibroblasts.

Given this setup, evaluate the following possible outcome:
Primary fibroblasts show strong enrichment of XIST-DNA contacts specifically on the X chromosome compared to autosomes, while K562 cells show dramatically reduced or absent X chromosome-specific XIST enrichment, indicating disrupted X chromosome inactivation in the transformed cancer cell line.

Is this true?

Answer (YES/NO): NO